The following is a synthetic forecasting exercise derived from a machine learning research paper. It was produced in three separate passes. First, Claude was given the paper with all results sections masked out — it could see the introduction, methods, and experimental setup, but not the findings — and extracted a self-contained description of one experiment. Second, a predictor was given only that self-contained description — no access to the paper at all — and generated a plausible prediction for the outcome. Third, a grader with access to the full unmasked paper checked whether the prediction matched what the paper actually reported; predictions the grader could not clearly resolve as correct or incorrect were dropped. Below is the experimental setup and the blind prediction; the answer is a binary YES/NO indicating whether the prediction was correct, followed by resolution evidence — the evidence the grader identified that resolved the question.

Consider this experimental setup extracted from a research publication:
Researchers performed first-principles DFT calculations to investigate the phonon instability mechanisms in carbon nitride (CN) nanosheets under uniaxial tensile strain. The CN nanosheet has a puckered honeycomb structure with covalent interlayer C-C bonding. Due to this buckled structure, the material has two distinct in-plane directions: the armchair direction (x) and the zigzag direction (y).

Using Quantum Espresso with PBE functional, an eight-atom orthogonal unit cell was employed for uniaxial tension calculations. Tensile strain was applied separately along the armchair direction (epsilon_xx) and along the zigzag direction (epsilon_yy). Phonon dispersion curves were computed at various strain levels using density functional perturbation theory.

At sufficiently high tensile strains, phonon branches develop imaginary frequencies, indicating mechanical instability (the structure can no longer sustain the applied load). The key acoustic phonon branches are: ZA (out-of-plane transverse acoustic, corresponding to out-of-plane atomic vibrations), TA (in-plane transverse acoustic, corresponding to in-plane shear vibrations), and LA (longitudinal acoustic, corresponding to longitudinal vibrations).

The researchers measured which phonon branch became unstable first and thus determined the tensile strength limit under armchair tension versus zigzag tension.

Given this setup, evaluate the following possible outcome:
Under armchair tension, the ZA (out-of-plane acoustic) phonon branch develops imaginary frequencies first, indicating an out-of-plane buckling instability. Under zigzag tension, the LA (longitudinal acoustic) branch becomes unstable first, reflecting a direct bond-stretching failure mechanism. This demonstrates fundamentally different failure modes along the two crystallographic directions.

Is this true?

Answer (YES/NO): NO